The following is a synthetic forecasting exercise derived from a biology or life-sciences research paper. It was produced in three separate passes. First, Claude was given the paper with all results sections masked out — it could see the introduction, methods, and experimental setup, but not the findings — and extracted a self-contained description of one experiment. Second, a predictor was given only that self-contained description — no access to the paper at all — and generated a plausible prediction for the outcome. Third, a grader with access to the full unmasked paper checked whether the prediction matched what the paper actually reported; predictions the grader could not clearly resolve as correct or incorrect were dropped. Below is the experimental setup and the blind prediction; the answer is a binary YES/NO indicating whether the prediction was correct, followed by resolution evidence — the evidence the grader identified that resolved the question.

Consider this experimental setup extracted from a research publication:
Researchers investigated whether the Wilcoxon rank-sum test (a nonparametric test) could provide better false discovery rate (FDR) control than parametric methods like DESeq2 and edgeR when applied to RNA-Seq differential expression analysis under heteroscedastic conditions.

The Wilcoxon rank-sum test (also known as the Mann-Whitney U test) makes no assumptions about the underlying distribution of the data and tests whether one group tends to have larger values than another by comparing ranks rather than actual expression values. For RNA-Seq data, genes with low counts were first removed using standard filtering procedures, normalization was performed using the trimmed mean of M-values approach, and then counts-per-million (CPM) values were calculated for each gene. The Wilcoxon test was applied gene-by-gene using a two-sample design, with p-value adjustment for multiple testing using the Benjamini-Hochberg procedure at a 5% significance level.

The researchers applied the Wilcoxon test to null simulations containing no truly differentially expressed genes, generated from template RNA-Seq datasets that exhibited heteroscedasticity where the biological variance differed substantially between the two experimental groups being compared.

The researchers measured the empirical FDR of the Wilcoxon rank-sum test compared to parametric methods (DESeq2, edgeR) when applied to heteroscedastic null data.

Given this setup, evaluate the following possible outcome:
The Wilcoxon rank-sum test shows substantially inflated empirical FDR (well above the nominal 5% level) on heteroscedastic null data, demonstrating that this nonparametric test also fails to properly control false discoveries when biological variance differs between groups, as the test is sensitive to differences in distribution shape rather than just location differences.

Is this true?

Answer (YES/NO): NO